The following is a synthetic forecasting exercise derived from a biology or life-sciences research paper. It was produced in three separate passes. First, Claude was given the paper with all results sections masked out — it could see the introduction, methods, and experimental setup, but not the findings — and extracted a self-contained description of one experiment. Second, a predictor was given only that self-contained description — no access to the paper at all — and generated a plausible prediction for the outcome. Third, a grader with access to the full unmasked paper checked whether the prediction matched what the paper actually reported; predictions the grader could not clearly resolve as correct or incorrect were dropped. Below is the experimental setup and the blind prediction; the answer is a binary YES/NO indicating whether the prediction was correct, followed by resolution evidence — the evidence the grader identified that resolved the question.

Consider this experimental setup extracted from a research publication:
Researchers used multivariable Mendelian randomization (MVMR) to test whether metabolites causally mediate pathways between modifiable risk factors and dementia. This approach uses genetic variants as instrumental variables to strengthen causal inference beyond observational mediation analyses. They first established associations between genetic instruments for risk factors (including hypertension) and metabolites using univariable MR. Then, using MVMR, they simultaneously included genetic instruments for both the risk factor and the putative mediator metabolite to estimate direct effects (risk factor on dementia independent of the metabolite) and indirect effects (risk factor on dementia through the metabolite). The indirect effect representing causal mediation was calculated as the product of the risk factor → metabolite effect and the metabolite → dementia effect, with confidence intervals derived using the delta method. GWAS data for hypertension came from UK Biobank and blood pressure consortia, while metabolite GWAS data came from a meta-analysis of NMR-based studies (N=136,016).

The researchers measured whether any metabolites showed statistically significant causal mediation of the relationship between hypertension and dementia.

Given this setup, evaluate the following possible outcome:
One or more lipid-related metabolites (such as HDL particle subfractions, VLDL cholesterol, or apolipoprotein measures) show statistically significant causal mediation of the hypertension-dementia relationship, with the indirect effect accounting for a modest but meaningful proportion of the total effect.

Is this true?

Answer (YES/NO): NO